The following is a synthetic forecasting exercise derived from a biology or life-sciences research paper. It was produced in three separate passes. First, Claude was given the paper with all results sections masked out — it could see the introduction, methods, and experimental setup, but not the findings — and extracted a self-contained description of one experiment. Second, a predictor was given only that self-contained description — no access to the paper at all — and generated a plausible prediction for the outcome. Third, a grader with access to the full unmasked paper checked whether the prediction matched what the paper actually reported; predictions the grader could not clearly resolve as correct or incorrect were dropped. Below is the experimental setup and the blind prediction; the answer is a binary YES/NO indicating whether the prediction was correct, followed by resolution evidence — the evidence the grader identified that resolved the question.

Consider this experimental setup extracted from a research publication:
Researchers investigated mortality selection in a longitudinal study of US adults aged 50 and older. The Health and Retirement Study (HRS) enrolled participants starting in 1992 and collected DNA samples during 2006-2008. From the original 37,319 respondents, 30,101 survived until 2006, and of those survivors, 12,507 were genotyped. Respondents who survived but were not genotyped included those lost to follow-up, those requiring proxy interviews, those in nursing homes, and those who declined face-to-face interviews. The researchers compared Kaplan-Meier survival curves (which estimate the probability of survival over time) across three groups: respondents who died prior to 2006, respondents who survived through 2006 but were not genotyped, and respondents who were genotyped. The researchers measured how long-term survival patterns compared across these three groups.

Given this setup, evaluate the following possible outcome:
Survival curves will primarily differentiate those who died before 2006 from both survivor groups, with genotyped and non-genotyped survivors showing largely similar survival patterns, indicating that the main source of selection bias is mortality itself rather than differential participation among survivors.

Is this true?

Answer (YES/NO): NO